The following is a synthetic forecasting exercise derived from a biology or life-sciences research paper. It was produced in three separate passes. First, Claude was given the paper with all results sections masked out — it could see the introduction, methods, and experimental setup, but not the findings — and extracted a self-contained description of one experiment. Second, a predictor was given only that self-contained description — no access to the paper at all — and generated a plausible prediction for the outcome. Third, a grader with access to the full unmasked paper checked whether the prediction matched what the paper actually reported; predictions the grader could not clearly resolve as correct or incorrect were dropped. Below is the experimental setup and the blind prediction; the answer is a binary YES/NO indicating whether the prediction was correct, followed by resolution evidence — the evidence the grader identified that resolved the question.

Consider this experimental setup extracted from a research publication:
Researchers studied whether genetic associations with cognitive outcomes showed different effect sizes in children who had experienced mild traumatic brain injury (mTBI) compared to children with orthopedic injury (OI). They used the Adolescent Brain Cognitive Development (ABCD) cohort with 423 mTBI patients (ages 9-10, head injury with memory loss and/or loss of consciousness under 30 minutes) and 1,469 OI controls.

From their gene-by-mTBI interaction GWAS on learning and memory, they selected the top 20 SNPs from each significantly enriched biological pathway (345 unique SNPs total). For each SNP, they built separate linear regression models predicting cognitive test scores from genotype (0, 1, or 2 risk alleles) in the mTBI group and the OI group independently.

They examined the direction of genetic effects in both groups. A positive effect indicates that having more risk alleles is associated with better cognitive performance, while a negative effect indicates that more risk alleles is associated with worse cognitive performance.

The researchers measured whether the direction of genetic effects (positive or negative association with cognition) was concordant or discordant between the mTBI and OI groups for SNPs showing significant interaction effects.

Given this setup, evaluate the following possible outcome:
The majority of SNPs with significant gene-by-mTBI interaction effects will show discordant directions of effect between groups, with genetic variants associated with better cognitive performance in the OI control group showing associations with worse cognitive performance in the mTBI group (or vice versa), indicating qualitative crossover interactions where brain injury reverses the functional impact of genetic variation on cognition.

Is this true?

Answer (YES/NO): NO